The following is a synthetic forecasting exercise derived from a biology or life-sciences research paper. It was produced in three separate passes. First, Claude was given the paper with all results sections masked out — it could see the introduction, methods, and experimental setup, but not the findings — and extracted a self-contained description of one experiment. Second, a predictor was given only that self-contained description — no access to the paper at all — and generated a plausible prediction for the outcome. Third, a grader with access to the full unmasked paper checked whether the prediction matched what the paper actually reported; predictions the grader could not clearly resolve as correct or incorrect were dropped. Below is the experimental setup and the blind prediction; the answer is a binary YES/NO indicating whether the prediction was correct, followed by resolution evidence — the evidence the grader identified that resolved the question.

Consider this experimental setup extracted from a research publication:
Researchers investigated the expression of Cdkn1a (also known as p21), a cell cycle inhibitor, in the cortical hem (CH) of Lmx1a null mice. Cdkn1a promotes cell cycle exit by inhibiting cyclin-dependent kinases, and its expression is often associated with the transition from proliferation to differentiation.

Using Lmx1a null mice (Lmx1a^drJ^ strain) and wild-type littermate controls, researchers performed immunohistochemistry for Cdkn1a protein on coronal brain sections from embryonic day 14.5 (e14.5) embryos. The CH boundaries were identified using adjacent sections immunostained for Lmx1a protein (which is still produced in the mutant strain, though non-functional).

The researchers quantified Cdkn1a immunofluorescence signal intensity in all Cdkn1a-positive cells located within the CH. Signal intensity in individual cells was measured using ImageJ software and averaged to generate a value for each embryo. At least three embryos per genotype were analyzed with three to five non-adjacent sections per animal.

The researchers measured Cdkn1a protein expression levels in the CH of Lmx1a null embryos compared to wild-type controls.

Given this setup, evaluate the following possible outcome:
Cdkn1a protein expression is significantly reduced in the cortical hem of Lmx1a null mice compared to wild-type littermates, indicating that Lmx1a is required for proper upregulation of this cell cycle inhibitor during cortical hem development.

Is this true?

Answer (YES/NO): YES